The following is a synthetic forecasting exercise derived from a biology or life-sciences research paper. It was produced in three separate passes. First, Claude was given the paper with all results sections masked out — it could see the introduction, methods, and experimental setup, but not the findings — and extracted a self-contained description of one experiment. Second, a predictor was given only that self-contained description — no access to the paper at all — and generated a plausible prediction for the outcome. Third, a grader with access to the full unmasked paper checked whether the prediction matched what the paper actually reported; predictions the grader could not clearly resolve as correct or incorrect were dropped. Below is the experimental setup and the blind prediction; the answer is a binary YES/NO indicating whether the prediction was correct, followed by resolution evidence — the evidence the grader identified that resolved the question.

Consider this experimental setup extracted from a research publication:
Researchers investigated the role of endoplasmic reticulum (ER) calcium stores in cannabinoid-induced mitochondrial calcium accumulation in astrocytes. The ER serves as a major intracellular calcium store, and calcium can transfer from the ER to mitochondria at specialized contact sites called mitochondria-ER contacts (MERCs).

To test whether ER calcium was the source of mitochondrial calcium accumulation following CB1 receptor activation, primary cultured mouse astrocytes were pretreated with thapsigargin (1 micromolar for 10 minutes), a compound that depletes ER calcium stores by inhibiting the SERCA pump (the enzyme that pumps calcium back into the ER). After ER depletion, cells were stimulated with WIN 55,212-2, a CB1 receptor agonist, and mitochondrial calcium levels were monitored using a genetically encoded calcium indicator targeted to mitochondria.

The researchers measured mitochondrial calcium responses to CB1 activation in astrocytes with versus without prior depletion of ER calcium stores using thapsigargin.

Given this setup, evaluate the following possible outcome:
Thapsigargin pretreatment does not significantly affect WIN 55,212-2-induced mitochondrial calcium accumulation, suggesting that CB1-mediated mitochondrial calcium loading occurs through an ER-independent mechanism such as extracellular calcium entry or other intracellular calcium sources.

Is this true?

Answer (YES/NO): NO